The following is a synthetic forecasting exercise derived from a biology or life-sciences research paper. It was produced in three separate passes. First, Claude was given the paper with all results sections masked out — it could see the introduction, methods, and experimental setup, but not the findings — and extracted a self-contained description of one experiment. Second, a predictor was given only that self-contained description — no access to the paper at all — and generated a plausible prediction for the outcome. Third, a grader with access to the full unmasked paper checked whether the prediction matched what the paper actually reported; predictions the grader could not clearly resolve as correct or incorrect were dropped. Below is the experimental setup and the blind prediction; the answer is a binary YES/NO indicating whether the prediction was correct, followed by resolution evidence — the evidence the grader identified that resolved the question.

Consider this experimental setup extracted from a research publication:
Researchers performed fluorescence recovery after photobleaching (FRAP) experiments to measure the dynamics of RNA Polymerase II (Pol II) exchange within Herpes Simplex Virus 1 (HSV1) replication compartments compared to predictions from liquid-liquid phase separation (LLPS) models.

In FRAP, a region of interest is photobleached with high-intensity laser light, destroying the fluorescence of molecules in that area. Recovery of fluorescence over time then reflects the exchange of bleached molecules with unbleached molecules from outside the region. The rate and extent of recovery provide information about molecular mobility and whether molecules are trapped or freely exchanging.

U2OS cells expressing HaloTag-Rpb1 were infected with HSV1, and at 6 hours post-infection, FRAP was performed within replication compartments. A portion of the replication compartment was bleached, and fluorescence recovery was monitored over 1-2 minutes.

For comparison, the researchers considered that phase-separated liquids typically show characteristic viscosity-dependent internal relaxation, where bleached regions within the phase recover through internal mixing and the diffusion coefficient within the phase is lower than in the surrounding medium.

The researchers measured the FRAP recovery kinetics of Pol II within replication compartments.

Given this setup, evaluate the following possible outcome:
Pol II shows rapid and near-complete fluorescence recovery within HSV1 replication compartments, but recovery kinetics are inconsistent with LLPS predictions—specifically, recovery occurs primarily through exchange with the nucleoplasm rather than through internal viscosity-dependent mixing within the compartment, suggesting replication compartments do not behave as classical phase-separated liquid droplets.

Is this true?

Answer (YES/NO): YES